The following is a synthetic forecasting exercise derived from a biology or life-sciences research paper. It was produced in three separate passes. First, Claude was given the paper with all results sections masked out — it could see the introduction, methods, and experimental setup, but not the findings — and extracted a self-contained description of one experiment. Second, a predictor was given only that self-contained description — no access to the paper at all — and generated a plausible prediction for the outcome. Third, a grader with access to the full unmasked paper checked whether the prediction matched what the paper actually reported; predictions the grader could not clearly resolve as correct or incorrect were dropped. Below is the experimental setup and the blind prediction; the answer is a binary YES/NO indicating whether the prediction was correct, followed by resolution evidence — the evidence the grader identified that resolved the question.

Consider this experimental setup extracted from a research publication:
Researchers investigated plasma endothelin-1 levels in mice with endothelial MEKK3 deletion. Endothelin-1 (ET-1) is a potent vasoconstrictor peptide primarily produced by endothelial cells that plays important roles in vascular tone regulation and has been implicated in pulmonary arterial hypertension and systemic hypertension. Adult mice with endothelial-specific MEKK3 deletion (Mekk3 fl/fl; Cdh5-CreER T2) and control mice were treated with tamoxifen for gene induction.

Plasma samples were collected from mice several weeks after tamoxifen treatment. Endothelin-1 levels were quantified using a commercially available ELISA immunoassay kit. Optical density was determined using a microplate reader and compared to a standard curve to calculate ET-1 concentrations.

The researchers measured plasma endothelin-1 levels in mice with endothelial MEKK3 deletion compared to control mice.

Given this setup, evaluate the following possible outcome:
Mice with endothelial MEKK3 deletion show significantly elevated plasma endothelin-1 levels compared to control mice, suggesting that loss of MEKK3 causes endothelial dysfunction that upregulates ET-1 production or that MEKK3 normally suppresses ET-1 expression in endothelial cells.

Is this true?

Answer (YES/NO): YES